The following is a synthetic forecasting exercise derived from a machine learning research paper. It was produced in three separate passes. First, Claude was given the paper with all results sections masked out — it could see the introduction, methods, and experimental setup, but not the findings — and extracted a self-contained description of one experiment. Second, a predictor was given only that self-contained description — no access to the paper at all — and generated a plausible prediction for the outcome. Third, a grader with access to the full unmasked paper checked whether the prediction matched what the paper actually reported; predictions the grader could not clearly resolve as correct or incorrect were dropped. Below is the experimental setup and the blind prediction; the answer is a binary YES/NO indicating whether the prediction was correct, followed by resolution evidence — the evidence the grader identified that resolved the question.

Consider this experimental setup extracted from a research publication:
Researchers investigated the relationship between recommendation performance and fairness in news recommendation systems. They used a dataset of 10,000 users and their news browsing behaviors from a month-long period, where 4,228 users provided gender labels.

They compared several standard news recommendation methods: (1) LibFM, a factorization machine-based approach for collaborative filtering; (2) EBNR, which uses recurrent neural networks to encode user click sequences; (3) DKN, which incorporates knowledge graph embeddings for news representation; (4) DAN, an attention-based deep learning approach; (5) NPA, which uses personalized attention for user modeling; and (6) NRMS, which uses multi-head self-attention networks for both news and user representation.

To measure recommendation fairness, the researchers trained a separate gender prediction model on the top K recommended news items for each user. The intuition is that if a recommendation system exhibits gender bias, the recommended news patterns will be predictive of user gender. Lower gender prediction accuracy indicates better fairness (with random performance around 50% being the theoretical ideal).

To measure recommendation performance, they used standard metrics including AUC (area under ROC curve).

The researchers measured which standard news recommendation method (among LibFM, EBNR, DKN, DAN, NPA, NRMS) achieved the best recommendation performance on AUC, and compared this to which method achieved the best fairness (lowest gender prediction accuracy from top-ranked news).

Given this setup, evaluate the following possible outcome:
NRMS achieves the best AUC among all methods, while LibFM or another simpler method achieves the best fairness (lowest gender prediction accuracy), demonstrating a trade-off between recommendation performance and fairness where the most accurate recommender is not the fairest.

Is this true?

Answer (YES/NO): YES